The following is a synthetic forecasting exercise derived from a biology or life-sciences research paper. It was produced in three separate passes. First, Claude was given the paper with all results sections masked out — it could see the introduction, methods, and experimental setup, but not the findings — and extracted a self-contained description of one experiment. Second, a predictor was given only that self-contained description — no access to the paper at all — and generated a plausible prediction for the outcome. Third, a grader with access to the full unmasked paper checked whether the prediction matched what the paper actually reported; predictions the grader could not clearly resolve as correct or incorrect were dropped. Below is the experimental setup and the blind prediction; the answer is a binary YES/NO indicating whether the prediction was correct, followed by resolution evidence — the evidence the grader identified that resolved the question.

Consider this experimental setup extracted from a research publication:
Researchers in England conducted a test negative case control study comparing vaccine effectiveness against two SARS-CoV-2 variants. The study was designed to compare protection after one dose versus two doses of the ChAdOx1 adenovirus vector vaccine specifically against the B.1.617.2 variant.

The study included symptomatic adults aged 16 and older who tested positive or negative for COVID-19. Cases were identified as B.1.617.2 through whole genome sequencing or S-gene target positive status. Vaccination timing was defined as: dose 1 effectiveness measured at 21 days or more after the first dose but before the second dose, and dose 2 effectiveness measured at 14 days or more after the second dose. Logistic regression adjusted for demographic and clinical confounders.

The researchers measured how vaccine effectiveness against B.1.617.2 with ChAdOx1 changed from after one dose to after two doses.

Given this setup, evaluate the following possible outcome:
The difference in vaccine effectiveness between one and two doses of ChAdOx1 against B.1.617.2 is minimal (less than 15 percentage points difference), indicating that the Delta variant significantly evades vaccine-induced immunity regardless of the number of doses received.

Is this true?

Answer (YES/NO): NO